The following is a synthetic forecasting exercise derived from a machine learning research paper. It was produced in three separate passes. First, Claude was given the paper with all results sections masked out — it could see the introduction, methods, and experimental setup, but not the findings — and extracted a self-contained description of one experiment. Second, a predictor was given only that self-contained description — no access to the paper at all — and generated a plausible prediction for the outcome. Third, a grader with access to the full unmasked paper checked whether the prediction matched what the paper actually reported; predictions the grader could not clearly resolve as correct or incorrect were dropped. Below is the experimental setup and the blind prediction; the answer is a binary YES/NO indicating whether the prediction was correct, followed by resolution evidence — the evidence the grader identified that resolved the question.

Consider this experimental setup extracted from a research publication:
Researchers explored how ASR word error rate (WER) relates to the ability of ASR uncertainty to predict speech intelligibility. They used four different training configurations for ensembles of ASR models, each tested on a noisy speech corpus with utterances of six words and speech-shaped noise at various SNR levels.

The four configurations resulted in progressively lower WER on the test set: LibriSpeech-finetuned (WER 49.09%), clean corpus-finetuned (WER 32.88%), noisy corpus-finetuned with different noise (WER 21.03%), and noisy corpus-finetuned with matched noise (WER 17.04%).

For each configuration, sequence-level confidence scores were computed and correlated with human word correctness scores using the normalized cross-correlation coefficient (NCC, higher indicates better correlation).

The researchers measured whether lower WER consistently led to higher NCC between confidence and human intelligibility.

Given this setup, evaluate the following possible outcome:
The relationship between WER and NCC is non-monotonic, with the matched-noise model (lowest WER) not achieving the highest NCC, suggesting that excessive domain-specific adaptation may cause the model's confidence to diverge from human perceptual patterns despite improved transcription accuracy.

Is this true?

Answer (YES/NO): NO